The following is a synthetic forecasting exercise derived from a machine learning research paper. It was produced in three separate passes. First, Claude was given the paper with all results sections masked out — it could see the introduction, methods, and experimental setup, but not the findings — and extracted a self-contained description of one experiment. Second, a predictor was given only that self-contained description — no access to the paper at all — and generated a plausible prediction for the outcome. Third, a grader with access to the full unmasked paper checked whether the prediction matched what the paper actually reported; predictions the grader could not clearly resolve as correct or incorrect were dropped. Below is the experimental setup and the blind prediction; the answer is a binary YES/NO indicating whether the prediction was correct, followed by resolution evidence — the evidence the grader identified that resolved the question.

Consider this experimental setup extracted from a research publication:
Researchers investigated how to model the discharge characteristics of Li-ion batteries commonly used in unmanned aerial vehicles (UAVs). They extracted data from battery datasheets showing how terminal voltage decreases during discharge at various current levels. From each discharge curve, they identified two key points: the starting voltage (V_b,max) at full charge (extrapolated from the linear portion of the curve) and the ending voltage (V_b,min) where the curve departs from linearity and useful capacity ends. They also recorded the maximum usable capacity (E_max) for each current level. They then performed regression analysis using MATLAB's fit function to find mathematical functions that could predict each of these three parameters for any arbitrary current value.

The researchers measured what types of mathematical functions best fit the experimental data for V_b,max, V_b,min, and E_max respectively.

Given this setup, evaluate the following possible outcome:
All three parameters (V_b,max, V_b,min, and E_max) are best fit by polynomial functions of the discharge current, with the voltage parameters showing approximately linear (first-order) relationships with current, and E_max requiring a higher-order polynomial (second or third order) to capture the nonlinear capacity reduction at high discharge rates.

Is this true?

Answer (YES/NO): NO